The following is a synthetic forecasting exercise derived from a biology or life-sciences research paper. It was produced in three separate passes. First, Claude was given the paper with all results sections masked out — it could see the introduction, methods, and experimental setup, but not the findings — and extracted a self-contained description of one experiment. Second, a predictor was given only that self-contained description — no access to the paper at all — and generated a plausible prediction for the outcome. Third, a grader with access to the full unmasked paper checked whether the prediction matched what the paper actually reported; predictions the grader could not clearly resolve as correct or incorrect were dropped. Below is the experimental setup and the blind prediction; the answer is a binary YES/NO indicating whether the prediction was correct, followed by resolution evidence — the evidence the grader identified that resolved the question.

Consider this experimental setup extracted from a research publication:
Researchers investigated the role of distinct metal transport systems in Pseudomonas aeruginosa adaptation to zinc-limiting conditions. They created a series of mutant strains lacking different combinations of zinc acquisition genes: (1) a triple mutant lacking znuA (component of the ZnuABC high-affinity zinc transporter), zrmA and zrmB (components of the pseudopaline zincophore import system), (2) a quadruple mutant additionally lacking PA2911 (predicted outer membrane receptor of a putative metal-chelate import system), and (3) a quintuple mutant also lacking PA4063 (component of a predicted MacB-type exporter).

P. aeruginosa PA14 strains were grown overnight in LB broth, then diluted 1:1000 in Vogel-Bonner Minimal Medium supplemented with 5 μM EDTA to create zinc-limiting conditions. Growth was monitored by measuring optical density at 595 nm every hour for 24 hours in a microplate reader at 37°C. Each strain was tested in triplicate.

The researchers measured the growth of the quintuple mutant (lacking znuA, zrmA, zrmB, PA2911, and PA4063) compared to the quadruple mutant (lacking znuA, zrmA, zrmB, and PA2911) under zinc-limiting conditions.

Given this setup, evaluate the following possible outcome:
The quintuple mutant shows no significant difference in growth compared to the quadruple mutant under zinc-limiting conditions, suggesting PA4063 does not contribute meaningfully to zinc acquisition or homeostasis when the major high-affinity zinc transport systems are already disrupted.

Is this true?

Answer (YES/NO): YES